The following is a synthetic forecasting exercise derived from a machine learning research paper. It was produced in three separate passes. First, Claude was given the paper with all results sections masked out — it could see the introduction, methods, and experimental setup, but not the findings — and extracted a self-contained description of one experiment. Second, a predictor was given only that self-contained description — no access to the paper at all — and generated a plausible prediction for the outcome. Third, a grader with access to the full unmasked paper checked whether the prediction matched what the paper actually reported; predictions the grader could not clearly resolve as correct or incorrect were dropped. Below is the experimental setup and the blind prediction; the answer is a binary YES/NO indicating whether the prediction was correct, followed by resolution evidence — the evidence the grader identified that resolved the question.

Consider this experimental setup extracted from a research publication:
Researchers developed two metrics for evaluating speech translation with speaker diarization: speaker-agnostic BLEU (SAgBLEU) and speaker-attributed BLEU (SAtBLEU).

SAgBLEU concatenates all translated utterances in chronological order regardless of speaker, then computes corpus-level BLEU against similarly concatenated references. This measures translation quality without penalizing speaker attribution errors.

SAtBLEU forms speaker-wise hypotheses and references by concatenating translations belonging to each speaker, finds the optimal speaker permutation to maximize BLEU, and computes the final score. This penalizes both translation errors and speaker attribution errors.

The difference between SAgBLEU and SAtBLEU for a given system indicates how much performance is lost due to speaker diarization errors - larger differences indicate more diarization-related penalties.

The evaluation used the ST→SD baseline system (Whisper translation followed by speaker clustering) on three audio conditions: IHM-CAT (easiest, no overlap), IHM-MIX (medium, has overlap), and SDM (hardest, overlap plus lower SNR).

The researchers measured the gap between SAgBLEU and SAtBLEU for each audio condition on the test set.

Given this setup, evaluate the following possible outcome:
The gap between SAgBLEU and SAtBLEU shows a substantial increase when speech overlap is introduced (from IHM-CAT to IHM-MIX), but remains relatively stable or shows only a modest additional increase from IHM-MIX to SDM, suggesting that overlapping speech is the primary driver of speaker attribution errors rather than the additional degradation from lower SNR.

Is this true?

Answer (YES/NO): NO